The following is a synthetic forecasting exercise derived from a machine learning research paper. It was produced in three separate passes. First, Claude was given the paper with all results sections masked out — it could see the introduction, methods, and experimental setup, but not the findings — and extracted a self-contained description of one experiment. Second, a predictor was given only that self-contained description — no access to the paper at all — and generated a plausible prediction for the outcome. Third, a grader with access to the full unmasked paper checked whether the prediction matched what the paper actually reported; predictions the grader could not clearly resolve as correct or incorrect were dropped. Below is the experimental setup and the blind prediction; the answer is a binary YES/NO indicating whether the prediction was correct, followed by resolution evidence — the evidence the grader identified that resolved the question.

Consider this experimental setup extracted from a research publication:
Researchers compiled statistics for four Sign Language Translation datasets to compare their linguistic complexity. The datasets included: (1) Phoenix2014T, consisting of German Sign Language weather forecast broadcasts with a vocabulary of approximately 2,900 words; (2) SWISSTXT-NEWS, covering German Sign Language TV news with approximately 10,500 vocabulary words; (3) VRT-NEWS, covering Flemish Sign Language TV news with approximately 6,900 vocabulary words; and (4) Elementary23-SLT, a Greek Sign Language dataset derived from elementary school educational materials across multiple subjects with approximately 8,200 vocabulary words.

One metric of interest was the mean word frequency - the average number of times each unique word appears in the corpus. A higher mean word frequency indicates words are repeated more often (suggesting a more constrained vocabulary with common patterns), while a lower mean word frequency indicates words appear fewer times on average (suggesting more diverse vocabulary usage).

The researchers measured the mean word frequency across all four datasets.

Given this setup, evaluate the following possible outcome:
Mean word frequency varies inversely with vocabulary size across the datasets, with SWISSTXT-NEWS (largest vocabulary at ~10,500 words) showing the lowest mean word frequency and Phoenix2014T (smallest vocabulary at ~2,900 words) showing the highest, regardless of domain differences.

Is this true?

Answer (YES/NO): YES